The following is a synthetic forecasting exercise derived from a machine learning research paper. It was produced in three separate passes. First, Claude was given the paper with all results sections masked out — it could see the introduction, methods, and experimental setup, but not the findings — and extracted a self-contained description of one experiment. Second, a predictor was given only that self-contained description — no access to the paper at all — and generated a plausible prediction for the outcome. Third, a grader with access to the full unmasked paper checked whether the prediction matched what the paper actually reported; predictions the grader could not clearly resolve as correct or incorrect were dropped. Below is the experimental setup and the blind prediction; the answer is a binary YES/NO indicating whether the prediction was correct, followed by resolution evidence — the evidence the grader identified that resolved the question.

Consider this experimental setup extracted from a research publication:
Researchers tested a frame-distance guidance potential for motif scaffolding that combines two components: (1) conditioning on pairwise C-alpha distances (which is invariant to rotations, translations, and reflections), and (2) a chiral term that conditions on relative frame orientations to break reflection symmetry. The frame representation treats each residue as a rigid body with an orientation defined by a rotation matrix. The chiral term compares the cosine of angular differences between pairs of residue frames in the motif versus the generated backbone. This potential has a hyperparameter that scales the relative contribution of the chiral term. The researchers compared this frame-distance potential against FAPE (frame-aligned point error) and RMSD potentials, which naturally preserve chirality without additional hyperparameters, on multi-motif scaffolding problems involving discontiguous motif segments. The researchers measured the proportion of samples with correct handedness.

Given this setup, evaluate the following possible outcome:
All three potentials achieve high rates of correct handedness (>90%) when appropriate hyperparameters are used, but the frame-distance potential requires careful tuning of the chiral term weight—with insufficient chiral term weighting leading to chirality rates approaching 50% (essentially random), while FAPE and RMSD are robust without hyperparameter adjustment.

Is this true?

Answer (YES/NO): YES